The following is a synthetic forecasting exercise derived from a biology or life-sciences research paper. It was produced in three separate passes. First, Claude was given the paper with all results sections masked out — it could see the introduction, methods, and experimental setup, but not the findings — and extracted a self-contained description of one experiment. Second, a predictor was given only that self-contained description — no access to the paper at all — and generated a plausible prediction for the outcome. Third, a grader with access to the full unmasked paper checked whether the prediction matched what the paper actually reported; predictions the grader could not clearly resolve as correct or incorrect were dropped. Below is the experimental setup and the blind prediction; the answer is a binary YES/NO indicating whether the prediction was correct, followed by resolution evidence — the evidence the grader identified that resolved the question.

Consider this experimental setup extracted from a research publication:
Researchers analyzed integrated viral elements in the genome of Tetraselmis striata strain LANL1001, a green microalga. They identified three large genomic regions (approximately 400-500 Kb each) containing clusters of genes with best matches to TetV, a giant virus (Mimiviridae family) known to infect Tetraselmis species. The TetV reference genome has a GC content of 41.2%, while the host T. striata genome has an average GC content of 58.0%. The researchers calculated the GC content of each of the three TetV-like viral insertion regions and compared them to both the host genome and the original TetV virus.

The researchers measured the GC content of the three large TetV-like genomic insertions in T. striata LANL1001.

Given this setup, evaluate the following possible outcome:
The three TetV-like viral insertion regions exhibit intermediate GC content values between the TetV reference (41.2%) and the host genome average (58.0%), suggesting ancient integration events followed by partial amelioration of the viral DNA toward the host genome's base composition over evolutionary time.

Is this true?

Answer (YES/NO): NO